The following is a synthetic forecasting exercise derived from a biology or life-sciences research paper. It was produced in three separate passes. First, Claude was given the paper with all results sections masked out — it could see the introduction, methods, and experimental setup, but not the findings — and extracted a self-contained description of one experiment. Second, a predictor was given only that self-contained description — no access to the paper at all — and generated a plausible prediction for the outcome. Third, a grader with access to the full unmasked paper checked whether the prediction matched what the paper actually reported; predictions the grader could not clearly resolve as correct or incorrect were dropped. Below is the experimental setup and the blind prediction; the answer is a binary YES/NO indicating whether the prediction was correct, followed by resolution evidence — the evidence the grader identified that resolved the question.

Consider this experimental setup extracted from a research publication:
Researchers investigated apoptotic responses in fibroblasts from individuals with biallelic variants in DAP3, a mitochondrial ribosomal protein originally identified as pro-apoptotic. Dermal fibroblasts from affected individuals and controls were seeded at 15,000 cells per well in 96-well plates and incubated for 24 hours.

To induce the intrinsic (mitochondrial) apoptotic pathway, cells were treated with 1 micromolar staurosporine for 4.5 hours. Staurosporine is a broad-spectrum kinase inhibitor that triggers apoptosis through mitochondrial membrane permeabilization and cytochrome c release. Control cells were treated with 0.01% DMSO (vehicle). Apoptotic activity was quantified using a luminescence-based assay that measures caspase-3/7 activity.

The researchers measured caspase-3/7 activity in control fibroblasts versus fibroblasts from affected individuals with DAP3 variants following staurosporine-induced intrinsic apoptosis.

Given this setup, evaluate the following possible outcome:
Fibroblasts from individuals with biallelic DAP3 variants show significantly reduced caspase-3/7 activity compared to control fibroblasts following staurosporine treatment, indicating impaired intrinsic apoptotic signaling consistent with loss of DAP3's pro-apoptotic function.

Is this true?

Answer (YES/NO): YES